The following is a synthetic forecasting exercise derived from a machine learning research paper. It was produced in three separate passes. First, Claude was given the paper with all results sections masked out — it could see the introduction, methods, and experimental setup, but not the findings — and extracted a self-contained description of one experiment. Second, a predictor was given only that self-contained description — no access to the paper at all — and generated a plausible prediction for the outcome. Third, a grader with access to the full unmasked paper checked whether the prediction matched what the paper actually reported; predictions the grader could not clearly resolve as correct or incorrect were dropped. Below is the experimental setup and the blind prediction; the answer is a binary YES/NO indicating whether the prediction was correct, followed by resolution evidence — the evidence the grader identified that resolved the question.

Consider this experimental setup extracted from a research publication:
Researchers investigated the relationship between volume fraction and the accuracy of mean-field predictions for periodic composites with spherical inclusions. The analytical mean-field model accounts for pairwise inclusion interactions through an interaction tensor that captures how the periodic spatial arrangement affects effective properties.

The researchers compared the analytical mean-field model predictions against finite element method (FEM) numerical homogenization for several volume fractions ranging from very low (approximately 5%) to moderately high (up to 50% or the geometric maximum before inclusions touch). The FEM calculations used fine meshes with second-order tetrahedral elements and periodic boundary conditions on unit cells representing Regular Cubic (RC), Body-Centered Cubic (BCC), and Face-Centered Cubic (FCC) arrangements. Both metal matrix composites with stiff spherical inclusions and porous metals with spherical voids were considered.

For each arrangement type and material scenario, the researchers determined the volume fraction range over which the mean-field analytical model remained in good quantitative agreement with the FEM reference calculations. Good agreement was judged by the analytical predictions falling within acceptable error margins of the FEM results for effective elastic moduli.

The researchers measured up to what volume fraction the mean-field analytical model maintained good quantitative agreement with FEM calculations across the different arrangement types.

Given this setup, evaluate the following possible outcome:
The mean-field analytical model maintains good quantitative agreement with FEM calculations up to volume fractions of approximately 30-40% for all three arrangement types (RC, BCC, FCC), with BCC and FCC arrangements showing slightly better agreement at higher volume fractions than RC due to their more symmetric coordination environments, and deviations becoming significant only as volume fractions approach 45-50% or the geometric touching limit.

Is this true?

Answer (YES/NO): NO